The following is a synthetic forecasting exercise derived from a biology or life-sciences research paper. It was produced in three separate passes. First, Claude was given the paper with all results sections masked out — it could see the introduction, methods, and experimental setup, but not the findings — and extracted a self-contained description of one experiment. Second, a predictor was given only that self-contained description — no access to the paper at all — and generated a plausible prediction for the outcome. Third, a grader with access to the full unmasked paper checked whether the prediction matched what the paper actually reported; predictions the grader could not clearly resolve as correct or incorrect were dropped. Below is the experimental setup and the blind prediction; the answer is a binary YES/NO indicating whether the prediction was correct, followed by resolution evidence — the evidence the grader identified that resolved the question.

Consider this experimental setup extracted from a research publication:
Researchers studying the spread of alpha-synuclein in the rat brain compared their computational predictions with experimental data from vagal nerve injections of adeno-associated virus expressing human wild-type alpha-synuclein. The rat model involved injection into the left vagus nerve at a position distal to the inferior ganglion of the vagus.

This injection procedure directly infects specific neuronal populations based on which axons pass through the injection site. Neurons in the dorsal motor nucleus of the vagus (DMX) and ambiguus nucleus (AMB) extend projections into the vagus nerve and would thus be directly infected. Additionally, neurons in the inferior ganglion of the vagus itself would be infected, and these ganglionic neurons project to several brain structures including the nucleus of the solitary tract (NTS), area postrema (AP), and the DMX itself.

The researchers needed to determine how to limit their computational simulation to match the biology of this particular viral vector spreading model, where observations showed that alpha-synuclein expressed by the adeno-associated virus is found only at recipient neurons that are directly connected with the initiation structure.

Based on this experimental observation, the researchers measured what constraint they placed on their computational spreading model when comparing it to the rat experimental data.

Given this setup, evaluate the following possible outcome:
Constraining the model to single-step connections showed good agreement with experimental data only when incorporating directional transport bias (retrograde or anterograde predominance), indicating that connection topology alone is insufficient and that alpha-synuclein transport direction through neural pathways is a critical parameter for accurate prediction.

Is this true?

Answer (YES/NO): NO